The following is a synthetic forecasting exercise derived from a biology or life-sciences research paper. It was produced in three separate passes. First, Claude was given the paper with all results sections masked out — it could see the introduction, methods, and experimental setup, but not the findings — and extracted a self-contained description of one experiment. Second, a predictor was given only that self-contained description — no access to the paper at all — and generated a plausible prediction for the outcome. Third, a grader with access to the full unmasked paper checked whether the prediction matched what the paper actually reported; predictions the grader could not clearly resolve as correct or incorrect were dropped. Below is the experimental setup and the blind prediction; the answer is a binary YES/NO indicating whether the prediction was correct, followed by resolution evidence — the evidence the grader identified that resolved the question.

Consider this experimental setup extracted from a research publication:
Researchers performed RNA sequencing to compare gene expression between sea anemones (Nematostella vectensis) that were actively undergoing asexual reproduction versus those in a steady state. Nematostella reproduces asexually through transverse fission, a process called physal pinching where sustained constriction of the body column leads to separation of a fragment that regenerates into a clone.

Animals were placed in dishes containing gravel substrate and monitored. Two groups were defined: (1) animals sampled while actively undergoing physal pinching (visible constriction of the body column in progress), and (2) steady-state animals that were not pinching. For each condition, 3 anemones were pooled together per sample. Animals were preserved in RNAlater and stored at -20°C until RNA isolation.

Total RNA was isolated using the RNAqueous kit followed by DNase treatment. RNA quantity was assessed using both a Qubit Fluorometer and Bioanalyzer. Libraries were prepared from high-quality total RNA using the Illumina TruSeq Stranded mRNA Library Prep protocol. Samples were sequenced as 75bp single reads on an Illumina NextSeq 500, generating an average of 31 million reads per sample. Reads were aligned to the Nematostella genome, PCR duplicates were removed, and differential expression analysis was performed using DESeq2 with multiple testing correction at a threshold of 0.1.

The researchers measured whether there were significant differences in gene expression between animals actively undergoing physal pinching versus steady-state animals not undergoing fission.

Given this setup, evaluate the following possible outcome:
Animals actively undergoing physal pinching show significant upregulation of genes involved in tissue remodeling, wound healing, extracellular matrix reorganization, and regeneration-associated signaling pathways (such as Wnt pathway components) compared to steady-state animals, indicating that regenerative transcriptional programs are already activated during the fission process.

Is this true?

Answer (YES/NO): NO